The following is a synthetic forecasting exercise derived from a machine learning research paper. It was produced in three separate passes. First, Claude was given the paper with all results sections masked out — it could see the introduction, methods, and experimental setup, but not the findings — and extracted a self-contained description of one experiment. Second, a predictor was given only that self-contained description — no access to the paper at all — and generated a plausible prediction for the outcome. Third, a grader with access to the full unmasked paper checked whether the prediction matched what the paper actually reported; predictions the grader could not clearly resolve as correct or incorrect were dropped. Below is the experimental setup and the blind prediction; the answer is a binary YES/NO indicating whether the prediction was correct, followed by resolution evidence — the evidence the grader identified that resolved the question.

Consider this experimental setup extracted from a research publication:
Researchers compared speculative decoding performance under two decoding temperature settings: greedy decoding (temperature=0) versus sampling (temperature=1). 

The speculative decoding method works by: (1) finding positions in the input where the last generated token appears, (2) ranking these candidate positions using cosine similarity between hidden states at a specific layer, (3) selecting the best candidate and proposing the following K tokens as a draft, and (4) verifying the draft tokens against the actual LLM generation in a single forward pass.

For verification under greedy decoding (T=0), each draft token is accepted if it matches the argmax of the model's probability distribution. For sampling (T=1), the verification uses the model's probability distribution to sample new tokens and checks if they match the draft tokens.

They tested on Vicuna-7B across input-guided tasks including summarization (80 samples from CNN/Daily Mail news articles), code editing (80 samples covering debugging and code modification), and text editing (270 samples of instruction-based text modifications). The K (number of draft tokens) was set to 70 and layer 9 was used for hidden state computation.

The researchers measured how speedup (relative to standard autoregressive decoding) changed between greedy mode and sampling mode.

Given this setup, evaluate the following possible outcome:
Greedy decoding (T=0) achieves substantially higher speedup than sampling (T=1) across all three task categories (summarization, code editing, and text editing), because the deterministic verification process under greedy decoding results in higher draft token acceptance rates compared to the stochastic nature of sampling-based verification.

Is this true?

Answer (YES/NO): YES